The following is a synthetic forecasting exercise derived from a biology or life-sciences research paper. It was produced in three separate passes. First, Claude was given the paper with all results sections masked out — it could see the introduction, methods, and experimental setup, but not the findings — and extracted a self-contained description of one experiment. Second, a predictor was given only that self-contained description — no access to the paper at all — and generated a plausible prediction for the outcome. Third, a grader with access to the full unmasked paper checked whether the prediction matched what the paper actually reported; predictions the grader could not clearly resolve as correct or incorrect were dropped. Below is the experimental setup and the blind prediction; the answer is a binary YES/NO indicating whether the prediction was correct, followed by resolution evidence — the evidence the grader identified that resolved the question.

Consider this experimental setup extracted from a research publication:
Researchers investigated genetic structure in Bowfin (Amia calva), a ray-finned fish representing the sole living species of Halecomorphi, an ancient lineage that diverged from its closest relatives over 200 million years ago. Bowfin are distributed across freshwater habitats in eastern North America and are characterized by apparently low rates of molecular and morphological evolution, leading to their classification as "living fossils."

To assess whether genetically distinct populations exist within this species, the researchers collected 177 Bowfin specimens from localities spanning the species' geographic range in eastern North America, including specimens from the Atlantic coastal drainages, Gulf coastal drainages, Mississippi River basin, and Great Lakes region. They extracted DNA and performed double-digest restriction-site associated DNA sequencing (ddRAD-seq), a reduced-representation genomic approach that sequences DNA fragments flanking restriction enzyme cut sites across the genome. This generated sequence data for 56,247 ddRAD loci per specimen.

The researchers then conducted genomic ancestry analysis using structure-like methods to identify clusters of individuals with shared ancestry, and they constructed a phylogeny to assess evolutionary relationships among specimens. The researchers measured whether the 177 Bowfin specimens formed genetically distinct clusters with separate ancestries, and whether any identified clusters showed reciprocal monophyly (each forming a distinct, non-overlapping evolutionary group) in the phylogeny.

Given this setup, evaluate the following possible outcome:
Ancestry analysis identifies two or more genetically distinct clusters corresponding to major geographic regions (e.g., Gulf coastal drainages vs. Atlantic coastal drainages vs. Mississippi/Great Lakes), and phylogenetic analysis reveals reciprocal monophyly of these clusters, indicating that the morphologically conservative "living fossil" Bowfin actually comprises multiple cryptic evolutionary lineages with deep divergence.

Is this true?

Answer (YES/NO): YES